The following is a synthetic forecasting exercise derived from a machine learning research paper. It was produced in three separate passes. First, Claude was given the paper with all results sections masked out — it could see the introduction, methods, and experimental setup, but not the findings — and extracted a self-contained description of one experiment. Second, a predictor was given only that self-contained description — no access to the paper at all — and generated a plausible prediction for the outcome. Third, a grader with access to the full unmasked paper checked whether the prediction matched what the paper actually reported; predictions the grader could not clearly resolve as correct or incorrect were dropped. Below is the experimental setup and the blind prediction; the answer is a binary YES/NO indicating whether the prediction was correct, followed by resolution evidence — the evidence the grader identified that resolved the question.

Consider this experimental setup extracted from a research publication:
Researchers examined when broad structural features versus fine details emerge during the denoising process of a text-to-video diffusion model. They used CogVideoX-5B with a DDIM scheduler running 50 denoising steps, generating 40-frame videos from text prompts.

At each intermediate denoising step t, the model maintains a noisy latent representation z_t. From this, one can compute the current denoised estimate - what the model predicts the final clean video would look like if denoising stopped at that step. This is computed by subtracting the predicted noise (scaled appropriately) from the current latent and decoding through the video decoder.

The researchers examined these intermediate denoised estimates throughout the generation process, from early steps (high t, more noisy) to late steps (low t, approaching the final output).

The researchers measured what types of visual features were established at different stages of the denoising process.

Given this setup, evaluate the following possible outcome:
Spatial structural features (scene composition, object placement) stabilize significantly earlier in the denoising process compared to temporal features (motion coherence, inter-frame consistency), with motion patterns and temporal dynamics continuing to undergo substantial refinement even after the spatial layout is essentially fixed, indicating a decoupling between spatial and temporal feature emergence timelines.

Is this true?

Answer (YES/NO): NO